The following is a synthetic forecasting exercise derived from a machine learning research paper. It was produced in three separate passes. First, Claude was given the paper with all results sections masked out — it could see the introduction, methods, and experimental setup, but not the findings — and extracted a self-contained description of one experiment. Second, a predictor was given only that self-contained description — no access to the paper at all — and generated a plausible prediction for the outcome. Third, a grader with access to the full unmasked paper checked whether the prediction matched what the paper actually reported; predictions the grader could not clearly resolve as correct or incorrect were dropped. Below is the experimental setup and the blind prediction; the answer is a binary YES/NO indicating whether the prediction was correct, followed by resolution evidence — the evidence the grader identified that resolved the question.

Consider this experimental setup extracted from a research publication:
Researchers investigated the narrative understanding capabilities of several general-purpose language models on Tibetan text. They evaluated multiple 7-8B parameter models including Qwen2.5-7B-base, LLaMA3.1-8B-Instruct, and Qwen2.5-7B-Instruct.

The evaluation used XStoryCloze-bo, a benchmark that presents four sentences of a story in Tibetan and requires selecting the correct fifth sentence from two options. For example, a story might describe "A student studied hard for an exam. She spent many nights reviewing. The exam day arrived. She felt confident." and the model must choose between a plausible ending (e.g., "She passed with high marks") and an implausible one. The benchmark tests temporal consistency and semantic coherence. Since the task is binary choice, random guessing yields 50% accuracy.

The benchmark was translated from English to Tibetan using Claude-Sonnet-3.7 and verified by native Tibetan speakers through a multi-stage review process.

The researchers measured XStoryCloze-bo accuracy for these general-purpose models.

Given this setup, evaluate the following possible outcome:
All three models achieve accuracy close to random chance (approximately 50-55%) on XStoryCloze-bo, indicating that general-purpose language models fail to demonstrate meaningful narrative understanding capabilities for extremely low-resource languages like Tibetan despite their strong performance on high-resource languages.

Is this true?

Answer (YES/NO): YES